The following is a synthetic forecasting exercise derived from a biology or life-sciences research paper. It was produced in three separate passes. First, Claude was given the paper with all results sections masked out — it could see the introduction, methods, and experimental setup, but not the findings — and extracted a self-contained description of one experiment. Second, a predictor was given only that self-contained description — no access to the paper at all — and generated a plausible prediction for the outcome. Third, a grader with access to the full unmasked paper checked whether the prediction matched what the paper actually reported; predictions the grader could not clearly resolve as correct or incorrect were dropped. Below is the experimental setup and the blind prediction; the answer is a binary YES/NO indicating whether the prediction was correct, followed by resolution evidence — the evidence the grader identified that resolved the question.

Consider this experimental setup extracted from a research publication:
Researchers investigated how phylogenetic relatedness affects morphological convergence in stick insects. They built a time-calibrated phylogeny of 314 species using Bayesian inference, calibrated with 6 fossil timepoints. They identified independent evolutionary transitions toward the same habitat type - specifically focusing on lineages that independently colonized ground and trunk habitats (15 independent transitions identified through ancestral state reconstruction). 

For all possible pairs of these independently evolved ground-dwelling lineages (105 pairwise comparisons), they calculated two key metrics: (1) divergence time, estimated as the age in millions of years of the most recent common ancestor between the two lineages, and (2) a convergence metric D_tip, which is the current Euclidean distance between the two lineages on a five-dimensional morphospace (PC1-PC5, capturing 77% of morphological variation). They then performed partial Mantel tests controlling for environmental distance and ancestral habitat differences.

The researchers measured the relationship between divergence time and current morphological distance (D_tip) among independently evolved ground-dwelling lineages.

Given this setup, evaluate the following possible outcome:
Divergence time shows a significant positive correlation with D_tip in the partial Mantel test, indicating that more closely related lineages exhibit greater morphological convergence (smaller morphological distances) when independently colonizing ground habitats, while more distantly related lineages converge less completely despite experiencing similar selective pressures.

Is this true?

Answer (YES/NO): YES